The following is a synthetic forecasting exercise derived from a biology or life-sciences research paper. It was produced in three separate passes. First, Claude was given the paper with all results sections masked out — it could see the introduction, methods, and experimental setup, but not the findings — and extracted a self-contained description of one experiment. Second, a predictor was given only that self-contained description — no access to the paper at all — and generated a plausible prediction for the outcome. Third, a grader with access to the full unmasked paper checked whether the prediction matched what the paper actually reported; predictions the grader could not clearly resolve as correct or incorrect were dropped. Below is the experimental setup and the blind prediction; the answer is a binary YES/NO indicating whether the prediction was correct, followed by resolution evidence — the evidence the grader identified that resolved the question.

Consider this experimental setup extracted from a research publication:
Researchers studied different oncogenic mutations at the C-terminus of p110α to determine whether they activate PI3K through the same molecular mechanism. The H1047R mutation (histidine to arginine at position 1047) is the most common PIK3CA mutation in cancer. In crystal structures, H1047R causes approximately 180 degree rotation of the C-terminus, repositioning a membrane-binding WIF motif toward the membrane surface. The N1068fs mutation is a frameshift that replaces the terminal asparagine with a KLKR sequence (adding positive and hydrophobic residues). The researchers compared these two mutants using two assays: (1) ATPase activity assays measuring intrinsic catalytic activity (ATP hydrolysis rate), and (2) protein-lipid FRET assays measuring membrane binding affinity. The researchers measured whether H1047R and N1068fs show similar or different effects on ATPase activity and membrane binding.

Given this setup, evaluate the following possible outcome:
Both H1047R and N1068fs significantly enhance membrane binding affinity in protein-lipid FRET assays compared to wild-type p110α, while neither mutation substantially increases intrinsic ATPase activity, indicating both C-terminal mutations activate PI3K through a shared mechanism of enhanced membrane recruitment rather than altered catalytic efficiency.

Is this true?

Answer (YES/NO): NO